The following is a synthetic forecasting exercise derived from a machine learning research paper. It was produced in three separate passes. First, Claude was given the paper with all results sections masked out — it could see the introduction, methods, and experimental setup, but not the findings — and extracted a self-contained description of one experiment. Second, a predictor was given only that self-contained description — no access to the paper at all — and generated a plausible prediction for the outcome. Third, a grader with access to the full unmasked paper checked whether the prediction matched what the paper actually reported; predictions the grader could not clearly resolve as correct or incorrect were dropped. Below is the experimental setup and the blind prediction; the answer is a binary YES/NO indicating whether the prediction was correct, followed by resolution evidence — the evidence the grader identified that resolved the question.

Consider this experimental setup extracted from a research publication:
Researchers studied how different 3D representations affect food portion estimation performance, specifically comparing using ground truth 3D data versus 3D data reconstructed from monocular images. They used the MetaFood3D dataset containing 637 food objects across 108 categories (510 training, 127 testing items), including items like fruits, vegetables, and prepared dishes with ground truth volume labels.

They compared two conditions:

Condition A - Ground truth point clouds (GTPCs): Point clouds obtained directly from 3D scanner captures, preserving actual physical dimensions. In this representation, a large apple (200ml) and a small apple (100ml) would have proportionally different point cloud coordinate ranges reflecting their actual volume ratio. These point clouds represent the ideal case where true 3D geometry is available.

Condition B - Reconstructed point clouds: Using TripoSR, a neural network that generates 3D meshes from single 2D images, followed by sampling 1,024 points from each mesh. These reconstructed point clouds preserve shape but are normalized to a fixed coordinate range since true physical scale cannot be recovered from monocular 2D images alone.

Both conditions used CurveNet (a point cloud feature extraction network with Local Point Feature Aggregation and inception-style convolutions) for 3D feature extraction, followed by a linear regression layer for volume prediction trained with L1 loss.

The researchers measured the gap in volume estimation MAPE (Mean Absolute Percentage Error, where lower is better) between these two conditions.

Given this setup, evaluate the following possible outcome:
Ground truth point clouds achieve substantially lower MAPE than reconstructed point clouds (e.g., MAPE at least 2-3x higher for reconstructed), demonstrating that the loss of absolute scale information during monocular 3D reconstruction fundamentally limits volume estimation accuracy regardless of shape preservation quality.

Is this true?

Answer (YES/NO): YES